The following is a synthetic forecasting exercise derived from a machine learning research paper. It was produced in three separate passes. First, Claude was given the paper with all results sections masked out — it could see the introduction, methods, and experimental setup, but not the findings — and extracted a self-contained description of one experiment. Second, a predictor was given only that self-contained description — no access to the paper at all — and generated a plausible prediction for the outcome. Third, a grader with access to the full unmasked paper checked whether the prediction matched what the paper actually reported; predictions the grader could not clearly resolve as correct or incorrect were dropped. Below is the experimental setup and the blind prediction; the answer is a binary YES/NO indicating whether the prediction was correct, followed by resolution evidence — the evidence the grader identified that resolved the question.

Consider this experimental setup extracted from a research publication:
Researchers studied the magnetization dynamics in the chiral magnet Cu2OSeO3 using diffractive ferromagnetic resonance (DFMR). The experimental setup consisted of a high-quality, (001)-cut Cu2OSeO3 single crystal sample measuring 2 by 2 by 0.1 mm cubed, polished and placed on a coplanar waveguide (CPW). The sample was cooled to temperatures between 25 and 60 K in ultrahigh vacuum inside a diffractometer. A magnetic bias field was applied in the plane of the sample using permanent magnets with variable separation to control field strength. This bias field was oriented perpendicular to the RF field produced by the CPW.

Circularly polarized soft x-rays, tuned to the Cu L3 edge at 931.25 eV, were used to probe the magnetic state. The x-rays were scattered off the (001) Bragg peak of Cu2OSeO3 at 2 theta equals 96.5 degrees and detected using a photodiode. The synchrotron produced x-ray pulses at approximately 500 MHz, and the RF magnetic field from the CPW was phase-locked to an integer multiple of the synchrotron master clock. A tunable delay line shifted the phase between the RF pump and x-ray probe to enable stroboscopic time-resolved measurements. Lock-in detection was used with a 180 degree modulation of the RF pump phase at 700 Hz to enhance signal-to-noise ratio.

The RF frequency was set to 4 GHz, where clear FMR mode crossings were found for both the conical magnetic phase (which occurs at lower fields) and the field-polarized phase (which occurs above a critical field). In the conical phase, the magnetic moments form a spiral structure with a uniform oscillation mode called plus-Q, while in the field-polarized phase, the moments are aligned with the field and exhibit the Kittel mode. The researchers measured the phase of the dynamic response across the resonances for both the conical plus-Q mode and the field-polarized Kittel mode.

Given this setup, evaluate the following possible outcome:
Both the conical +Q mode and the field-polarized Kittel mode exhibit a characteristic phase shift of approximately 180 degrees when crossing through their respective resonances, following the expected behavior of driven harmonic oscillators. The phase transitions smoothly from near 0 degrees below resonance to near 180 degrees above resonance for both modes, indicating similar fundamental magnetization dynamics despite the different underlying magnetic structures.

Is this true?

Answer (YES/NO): NO